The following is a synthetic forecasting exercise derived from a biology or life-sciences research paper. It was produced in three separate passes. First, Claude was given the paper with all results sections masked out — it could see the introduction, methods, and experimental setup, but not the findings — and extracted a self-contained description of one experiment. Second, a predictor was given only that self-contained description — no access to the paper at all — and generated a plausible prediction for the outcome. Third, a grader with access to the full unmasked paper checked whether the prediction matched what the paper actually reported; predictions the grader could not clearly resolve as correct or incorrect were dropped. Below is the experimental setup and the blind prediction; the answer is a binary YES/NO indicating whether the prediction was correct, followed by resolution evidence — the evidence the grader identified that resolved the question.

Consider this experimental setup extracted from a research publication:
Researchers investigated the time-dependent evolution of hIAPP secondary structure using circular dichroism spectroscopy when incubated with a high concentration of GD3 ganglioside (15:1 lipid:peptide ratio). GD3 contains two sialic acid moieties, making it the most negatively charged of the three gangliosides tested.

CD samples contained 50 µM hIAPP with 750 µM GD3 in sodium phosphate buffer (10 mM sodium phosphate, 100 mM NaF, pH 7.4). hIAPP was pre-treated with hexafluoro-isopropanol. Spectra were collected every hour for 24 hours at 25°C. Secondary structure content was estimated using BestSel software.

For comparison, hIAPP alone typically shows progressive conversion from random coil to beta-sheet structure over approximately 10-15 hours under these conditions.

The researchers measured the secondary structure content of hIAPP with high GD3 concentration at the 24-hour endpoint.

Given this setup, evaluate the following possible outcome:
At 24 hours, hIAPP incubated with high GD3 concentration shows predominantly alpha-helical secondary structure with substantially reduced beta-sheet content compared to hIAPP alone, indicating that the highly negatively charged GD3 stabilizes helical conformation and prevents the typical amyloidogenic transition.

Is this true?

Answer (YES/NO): YES